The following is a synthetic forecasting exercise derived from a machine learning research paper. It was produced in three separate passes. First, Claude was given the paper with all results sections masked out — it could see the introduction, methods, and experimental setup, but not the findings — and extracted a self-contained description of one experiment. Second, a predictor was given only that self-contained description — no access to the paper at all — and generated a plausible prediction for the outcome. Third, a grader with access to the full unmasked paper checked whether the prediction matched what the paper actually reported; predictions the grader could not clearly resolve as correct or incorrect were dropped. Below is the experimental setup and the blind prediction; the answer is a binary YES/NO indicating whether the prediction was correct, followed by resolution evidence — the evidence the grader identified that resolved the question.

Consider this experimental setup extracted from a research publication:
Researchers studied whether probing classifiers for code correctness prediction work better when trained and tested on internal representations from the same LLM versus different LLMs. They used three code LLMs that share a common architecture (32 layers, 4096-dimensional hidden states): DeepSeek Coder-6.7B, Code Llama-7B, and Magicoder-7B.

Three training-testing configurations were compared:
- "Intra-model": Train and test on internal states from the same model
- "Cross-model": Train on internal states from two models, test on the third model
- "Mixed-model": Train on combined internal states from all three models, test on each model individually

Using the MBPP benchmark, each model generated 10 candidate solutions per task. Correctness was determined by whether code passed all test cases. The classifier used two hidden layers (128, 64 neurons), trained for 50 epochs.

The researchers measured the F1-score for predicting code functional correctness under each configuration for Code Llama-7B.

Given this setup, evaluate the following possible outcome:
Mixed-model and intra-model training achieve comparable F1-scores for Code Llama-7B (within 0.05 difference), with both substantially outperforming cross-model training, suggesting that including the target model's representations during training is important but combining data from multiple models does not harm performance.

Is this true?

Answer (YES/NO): NO